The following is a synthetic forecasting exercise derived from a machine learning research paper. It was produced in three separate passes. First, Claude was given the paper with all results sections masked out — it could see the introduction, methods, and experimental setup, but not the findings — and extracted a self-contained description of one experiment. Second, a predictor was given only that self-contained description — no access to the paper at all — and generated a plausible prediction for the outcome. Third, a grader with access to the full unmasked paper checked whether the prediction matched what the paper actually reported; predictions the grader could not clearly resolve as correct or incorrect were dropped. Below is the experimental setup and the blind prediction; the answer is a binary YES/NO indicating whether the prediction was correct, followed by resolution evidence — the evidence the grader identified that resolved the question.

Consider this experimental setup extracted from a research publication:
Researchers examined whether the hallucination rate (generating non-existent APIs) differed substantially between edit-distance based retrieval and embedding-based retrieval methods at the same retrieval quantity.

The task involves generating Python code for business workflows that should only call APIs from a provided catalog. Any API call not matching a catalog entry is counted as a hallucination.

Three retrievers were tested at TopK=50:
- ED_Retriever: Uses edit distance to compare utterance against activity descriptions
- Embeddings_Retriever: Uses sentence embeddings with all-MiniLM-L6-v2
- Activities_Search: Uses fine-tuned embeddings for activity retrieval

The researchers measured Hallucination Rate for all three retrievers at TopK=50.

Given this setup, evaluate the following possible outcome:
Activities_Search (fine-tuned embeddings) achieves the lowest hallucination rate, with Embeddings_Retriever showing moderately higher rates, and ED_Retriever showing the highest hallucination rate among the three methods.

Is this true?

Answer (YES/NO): YES